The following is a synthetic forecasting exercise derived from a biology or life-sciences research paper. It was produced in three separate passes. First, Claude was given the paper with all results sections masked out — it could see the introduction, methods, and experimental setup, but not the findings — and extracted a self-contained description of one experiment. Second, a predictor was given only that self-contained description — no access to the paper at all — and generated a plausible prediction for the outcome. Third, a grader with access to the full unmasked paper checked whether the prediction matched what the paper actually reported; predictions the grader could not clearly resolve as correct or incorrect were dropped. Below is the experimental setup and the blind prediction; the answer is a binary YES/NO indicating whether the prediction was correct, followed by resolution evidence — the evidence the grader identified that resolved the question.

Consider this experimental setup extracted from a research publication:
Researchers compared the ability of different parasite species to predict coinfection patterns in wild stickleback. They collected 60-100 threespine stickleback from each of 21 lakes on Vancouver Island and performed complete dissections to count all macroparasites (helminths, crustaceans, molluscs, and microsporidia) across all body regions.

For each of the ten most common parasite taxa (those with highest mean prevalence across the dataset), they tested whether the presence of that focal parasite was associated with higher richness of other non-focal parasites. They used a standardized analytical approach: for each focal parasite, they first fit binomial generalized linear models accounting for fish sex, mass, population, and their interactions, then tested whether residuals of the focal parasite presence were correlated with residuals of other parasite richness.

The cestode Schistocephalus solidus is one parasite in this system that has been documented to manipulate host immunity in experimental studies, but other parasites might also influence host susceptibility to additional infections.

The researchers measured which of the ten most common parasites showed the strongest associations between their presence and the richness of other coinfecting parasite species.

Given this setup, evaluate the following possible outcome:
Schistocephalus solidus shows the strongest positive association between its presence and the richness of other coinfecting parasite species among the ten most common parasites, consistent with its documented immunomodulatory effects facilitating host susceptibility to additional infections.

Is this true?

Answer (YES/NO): NO